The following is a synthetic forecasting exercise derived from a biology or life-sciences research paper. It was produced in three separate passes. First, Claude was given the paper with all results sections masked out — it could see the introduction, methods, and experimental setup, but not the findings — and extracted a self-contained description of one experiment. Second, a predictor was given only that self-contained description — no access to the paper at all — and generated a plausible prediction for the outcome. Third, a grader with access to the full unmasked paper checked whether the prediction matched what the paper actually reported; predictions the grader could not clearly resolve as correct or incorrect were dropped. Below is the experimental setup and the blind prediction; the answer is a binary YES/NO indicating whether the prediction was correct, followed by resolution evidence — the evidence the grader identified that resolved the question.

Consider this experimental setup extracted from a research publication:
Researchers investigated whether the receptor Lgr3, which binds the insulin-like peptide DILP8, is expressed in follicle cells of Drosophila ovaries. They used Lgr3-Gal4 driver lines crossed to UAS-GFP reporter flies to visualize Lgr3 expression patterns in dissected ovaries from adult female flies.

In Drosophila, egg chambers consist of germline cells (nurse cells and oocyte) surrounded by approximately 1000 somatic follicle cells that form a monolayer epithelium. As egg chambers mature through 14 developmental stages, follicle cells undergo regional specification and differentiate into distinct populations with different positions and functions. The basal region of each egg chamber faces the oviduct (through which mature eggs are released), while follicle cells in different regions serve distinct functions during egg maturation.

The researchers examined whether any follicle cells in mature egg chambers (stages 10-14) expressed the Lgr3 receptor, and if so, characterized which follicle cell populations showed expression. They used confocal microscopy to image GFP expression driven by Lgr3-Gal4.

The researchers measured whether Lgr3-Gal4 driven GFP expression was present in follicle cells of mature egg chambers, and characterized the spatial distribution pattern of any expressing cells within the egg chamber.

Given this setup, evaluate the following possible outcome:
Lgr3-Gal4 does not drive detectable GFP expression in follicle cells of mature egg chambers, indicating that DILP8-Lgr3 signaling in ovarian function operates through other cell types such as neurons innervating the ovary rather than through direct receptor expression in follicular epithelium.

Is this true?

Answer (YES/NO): NO